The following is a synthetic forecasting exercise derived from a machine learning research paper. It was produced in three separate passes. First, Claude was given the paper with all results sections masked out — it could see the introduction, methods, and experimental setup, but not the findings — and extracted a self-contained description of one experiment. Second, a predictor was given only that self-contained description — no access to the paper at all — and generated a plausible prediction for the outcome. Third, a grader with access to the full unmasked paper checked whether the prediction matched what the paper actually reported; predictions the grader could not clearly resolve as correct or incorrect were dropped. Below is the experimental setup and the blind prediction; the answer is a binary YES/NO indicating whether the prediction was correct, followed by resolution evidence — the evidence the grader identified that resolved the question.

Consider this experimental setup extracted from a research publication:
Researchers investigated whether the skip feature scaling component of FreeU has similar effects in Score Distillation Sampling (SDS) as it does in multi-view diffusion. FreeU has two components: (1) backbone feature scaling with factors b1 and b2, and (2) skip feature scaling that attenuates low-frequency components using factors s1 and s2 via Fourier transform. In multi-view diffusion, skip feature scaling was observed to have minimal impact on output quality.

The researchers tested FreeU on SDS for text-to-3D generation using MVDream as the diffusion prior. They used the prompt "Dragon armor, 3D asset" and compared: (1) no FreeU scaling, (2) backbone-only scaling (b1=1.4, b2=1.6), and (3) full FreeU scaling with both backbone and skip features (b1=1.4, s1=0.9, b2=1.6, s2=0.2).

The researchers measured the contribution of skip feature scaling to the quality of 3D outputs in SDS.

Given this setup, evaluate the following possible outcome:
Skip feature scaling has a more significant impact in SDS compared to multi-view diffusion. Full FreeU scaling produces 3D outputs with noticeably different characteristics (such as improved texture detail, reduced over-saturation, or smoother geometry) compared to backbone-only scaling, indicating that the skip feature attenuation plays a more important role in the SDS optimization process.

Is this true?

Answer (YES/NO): NO